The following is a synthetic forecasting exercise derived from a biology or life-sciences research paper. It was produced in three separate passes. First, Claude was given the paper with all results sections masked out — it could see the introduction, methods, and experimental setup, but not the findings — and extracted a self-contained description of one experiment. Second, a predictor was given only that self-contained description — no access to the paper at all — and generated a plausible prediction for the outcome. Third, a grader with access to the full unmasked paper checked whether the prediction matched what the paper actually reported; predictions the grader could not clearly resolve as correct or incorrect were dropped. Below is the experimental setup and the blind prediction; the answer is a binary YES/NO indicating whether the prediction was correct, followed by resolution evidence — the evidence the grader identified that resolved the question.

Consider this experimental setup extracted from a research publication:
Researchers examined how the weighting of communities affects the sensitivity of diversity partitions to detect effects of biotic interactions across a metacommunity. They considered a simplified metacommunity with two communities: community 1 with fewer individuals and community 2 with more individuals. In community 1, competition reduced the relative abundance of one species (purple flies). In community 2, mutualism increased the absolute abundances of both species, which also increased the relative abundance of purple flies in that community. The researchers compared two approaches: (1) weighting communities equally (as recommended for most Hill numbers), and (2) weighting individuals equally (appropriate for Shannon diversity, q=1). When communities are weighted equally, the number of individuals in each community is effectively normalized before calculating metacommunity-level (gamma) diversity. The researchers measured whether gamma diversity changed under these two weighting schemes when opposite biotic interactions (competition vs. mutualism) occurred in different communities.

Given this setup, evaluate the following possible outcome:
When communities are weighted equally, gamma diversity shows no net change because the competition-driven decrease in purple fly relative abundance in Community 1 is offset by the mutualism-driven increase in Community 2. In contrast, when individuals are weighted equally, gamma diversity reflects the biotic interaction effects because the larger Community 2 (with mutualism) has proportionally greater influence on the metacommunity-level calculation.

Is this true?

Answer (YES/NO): YES